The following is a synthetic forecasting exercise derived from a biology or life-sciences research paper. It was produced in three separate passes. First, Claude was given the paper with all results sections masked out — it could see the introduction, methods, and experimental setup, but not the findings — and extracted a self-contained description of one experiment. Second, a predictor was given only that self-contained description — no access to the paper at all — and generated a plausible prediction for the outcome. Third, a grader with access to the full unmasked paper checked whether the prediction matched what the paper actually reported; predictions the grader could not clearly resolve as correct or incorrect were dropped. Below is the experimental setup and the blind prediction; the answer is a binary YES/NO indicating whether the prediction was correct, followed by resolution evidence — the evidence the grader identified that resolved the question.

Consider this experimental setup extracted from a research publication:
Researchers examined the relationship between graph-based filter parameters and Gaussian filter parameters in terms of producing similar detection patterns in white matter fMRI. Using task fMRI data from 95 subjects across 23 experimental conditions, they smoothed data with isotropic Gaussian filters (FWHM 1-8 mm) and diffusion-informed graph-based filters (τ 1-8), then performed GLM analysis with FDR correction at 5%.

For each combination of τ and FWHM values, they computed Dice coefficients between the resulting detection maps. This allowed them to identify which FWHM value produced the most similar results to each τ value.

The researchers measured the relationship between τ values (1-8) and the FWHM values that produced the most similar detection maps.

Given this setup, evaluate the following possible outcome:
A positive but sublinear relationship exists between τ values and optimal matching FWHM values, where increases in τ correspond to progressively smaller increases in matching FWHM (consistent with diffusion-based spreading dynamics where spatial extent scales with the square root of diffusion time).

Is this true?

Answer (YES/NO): NO